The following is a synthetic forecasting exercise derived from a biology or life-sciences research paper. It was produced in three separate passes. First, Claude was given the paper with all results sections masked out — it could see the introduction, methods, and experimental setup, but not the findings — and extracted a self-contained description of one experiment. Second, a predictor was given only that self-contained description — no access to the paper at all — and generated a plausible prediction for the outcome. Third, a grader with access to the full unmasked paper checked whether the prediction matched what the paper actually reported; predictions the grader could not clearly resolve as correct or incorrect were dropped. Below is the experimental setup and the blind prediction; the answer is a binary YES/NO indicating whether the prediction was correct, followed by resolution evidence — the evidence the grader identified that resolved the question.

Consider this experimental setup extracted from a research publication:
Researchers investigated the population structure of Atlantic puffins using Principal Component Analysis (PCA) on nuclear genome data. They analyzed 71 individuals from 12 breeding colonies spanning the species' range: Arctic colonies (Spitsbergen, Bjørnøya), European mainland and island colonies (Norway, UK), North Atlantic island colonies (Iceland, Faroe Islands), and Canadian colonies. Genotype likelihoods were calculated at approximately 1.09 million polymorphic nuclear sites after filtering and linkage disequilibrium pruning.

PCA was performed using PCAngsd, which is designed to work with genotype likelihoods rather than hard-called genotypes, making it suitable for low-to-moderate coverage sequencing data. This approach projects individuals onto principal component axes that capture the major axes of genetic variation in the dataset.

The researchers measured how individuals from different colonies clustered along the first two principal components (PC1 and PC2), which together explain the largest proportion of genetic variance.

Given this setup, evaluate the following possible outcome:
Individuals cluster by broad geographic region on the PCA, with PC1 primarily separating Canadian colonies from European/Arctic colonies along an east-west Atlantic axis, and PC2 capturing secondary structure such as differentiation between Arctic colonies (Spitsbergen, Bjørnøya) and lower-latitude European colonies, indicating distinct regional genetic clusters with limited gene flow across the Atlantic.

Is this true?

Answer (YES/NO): NO